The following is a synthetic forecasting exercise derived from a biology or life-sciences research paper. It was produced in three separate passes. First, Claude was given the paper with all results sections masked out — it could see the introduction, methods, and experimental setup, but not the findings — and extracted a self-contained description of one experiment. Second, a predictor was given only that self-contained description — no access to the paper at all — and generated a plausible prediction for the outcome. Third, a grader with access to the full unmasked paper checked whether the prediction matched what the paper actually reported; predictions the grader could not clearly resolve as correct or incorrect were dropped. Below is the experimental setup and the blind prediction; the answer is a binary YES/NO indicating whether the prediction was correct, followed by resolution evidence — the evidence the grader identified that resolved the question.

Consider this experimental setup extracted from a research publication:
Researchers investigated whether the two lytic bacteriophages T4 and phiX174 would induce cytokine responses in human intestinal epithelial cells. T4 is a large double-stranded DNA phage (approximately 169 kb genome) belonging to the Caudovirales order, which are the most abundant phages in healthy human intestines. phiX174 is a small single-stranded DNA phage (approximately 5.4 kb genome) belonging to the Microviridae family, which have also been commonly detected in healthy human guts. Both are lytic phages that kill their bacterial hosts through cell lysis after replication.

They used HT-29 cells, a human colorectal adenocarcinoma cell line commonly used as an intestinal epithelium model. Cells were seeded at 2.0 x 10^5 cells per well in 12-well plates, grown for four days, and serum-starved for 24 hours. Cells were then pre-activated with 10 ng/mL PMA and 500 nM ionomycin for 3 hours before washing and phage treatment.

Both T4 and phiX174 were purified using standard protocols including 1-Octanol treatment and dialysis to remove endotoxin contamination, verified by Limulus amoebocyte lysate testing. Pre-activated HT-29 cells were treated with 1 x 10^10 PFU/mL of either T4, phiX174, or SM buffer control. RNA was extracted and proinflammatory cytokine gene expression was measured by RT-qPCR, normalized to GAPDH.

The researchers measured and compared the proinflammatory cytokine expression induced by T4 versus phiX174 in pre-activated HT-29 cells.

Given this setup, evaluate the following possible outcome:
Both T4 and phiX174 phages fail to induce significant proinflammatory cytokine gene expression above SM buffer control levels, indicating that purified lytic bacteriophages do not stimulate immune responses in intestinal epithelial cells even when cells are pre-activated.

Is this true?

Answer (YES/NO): NO